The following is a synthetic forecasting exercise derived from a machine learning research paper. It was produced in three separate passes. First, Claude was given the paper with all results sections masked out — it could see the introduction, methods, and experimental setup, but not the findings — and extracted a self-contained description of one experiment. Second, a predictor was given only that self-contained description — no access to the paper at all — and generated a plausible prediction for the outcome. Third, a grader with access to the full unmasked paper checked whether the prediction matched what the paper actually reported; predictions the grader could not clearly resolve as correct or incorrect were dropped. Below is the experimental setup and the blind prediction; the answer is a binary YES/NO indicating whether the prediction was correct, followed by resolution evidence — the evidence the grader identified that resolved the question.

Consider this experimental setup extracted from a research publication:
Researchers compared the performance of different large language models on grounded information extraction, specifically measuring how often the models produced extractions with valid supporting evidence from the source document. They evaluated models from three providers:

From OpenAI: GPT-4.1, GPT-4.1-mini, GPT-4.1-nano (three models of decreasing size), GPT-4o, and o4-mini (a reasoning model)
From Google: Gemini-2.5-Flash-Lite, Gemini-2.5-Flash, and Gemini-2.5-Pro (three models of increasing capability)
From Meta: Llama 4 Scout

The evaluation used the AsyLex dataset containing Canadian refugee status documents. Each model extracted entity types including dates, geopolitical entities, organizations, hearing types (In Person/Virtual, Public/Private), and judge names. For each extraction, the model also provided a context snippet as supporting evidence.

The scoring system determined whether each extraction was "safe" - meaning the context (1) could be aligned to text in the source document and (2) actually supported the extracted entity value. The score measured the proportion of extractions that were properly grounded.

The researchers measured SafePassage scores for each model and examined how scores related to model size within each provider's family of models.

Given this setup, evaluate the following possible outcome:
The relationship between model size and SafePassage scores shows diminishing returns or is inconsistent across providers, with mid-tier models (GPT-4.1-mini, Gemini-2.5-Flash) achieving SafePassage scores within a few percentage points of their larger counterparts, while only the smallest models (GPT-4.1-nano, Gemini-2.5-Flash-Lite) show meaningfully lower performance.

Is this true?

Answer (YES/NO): NO